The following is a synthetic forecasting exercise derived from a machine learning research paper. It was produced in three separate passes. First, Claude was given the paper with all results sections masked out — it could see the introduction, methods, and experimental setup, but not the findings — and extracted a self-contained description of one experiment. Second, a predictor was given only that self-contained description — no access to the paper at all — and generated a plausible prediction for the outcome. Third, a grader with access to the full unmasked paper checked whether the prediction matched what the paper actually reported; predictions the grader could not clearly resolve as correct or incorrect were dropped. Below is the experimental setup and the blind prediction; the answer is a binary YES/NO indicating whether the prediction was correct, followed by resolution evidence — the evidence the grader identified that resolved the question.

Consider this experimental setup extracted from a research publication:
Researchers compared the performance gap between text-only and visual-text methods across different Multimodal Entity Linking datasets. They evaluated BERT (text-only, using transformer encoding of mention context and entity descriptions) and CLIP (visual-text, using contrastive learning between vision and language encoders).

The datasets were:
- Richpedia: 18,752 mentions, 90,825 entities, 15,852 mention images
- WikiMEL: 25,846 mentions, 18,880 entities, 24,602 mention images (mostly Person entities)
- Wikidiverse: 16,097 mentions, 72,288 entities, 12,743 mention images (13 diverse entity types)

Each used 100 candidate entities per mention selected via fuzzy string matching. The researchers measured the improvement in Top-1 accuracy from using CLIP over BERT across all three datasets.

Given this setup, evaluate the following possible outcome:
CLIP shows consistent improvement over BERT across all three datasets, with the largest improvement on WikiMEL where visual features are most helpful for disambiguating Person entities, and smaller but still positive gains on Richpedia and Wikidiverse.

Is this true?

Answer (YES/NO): NO